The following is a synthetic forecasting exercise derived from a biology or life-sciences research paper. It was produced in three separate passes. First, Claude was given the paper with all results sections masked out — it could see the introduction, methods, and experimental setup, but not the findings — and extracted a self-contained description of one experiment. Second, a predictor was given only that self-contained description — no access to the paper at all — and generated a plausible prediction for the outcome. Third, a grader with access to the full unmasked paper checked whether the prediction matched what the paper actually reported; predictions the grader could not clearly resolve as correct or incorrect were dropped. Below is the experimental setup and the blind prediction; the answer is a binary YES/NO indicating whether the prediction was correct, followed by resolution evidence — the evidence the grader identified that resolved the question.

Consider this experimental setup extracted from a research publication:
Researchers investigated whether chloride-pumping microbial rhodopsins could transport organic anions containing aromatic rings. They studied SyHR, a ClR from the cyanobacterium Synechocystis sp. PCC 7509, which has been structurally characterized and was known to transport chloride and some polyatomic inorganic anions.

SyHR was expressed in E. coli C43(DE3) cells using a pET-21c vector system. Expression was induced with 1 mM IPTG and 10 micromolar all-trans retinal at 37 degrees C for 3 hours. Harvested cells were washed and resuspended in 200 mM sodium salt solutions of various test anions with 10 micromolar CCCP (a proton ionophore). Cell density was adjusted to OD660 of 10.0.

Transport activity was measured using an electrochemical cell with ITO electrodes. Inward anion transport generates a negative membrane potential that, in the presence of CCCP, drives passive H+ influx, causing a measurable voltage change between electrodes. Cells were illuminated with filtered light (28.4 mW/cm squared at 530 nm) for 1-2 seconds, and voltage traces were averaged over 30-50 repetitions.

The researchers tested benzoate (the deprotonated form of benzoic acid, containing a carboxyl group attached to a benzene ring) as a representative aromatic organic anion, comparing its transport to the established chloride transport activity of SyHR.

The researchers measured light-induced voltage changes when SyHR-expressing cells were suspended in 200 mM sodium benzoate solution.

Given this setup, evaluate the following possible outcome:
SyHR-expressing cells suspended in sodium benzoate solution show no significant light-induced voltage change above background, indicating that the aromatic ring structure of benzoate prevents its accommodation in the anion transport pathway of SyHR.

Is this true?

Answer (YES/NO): NO